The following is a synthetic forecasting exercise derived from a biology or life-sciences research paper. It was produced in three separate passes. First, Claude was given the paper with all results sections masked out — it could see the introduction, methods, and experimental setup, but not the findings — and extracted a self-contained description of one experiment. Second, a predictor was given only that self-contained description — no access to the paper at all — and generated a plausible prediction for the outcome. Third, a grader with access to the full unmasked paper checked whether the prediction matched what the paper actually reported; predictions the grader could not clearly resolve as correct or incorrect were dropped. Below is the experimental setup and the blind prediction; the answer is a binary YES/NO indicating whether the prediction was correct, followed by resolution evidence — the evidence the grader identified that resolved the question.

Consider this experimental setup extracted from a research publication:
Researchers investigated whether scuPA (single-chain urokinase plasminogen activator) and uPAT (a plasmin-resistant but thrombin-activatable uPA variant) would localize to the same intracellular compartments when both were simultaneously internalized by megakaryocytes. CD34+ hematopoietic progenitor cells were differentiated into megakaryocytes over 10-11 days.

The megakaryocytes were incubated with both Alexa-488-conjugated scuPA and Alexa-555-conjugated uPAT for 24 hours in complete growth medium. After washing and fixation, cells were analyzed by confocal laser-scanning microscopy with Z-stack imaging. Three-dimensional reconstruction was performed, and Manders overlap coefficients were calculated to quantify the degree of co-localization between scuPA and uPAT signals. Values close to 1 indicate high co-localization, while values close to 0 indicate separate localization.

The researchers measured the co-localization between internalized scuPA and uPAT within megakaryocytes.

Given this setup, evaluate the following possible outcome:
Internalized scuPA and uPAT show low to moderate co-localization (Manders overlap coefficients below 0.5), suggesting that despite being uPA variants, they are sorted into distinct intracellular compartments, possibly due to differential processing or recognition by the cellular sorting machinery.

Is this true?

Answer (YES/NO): NO